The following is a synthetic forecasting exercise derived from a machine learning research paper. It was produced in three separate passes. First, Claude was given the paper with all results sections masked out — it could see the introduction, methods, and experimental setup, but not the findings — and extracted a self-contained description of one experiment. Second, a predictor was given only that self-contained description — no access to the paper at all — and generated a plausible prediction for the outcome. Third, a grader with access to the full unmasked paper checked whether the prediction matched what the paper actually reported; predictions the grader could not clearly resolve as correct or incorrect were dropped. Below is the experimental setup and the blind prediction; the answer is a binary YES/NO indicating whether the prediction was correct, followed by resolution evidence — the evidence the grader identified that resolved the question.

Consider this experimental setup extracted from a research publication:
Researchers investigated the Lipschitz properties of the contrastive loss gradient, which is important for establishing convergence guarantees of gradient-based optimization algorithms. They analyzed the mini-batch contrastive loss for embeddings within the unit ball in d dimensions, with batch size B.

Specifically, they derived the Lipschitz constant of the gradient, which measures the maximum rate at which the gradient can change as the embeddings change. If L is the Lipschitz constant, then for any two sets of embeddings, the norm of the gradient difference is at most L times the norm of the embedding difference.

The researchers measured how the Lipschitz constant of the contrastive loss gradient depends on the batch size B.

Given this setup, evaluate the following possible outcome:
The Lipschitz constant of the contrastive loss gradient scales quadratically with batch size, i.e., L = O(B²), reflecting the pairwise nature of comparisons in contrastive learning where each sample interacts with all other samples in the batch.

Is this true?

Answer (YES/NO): NO